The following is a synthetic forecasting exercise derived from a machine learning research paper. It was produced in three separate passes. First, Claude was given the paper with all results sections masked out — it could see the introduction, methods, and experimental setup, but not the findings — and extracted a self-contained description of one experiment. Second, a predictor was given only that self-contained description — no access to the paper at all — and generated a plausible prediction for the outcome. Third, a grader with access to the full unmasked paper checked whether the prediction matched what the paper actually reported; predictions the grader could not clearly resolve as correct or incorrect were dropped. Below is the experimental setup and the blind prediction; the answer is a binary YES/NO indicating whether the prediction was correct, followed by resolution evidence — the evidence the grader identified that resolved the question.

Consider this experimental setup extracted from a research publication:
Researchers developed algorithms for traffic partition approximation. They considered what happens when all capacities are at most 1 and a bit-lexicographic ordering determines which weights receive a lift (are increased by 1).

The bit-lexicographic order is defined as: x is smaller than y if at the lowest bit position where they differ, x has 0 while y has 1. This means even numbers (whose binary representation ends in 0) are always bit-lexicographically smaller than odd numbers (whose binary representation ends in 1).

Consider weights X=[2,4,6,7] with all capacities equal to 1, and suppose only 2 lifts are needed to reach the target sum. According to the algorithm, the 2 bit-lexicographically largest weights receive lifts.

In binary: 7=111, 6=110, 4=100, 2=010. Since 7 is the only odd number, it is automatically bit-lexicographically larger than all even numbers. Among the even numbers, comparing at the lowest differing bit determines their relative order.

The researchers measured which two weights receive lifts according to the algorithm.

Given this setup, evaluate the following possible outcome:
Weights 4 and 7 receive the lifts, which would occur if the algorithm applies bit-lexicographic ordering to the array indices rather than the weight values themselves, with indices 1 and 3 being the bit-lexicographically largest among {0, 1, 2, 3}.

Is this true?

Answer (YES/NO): NO